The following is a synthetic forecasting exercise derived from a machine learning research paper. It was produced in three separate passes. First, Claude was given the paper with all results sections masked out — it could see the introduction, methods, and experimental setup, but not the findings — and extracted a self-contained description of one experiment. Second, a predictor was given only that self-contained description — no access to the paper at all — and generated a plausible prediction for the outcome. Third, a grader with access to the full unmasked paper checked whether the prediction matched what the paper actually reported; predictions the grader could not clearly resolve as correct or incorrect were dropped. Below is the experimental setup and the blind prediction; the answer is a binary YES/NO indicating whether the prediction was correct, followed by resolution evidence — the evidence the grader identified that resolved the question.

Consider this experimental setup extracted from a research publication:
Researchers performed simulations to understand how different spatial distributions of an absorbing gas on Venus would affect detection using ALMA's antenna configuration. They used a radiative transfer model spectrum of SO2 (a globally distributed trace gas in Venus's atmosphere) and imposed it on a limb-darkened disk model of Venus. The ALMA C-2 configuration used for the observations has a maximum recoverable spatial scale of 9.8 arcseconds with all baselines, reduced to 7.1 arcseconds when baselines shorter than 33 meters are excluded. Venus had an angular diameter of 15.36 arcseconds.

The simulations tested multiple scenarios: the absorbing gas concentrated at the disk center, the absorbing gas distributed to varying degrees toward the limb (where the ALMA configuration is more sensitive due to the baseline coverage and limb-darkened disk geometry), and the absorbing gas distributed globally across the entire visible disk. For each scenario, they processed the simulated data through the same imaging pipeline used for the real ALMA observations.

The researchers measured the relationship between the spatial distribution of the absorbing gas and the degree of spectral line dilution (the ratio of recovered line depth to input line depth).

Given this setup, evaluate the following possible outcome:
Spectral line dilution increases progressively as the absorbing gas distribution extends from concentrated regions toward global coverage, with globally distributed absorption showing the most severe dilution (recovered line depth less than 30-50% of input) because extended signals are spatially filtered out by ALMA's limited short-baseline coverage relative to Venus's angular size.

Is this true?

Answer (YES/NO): NO